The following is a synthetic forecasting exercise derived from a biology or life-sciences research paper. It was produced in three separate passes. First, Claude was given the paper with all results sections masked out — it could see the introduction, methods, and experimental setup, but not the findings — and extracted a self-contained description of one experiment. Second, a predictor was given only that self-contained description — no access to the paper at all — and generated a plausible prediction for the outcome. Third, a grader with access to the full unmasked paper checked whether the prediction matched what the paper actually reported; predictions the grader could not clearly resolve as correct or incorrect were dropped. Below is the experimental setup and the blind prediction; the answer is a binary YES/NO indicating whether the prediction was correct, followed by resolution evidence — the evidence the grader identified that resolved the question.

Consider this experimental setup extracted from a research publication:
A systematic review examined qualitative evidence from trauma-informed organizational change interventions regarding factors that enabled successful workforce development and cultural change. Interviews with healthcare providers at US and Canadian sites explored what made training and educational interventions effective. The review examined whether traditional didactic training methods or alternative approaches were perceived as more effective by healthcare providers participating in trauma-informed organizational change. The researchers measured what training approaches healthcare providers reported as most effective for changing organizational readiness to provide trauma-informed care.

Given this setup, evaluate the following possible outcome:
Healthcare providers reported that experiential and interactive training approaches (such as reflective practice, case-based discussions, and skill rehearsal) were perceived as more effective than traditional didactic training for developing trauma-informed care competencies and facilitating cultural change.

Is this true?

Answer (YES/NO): NO